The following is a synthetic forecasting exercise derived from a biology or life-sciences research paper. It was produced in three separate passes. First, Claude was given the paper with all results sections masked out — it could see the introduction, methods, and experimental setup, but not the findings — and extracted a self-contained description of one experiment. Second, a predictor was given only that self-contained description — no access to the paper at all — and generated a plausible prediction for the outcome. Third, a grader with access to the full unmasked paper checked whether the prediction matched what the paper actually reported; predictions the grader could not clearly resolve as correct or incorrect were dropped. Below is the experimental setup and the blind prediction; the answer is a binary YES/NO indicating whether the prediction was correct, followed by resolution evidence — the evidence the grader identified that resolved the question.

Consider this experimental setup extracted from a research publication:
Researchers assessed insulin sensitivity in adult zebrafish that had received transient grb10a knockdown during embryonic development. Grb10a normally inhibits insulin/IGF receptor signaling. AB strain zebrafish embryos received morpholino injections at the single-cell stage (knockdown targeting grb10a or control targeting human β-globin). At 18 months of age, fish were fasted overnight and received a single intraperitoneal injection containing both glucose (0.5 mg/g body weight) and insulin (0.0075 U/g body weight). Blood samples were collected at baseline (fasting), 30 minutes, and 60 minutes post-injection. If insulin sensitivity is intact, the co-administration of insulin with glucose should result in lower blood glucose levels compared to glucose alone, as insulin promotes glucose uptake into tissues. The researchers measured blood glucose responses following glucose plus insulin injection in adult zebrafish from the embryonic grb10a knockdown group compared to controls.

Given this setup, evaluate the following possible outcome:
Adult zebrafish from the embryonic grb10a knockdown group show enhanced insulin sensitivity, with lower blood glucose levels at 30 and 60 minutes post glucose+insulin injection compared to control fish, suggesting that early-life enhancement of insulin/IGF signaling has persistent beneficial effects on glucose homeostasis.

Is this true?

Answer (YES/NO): NO